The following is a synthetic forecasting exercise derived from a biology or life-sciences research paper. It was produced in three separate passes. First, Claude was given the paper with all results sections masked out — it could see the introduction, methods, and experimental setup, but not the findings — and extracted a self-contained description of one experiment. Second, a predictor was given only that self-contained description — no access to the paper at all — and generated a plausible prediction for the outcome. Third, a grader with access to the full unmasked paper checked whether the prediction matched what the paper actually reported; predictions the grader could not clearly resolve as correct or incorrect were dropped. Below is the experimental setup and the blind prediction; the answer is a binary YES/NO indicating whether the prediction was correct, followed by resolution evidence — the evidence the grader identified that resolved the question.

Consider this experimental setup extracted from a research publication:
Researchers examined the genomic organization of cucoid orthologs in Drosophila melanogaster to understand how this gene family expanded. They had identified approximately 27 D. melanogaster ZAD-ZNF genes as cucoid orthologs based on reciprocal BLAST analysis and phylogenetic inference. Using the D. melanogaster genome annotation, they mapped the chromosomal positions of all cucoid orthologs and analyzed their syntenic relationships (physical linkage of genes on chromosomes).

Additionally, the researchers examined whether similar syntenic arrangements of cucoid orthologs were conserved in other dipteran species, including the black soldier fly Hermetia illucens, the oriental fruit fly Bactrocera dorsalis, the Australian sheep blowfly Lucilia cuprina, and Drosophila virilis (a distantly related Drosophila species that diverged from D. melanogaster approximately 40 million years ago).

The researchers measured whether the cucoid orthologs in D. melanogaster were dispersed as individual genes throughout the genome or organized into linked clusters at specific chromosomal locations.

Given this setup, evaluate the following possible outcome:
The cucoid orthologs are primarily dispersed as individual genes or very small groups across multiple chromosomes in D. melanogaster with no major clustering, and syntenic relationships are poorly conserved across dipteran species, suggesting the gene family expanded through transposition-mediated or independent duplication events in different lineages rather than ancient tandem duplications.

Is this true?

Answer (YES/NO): NO